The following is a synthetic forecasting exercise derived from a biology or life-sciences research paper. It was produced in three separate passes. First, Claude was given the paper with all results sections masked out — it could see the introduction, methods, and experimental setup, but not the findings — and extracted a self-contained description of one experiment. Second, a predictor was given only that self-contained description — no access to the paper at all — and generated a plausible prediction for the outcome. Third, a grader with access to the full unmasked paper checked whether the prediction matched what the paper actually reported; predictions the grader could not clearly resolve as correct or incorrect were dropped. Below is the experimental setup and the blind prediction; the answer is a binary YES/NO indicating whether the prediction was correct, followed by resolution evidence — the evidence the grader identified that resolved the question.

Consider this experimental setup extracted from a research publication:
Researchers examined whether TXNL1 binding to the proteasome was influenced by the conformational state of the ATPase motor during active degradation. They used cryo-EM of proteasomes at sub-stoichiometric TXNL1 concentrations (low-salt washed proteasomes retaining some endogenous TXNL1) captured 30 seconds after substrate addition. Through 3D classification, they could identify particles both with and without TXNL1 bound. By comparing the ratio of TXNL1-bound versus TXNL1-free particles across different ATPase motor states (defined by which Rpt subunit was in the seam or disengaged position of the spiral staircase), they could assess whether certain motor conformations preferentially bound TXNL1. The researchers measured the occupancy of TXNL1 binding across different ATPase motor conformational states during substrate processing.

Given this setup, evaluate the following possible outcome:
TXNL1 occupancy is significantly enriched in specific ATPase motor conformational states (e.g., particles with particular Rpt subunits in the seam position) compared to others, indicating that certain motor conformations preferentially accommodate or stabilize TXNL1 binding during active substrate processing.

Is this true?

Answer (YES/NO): YES